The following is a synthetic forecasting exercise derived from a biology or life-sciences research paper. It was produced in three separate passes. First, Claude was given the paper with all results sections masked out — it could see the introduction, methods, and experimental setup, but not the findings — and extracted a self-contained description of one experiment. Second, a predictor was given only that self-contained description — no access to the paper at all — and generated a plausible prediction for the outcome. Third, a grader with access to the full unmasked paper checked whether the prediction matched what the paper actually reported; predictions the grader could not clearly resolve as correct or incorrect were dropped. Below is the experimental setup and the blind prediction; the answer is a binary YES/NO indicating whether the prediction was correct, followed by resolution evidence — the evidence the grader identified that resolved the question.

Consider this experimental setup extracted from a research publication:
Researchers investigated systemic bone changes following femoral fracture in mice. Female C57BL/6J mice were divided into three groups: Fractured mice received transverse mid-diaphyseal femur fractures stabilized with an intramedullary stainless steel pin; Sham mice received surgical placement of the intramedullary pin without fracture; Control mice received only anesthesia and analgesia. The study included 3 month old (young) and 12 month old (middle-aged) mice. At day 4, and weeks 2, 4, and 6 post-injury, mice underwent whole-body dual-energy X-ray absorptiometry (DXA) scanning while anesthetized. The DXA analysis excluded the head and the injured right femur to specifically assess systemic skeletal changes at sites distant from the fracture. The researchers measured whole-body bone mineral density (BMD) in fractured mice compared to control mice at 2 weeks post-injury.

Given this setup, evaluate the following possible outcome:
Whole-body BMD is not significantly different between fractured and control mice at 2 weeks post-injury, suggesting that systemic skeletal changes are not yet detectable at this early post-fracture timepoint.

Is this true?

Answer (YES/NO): NO